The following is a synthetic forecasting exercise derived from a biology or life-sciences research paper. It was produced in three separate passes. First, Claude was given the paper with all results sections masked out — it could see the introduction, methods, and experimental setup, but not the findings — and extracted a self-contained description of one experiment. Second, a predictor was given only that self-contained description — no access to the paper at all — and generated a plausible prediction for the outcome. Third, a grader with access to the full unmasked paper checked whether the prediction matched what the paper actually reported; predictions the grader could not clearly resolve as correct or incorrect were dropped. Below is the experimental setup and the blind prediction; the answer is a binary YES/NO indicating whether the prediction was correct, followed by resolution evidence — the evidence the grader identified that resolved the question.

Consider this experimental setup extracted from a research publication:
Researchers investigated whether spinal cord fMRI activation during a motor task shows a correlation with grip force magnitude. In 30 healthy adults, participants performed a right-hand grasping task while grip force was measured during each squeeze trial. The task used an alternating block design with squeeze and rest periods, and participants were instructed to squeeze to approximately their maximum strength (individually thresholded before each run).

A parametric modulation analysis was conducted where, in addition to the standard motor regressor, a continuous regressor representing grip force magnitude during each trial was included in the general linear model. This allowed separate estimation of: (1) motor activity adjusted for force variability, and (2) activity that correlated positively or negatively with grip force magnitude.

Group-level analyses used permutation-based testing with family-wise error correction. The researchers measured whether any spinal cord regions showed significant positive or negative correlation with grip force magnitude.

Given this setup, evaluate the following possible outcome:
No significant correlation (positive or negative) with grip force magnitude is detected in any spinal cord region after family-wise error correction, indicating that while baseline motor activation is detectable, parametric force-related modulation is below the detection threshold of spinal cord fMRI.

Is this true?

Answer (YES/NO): YES